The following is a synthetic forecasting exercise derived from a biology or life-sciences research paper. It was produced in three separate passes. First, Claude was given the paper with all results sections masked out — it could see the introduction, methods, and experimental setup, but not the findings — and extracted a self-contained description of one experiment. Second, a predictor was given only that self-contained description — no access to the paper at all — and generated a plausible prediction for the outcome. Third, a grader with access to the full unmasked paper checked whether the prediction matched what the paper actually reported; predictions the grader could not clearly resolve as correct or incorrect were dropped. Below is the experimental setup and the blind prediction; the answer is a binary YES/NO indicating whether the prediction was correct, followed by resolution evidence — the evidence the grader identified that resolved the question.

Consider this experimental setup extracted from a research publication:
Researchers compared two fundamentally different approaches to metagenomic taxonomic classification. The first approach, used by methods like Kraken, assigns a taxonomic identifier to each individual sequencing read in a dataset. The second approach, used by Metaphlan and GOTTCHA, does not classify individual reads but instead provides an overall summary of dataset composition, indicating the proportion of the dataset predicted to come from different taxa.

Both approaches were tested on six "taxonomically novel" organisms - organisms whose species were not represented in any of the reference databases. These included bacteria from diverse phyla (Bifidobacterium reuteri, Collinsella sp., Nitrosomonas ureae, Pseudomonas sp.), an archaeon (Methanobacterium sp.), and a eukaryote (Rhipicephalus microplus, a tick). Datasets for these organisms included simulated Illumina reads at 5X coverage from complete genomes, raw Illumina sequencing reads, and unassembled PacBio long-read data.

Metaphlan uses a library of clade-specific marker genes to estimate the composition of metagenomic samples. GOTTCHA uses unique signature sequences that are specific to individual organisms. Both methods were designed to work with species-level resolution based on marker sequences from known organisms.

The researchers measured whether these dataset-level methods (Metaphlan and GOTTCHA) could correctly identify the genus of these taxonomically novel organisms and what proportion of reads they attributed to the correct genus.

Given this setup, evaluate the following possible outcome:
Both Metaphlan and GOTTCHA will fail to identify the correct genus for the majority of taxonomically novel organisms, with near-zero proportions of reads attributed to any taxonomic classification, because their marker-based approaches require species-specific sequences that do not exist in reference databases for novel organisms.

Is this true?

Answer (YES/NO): NO